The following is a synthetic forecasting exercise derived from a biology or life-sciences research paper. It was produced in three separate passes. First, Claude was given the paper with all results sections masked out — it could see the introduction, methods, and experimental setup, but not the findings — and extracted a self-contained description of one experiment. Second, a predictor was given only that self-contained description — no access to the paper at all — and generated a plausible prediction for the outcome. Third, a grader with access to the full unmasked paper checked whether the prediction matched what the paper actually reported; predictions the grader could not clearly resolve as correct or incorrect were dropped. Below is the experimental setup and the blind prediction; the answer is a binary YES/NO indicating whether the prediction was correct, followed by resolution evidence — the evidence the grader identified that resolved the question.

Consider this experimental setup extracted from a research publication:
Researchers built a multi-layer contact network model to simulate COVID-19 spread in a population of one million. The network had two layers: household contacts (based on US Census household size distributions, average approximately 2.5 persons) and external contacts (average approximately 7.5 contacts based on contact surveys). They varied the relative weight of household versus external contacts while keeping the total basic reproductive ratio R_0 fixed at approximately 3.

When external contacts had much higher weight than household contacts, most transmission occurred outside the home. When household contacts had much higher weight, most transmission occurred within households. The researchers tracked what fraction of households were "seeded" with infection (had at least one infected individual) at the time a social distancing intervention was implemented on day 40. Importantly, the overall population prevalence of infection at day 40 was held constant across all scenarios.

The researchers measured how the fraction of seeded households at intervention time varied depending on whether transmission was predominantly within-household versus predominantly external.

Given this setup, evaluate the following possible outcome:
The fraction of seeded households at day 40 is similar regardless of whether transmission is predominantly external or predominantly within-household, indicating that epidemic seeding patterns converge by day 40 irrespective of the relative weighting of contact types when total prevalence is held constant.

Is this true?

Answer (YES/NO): NO